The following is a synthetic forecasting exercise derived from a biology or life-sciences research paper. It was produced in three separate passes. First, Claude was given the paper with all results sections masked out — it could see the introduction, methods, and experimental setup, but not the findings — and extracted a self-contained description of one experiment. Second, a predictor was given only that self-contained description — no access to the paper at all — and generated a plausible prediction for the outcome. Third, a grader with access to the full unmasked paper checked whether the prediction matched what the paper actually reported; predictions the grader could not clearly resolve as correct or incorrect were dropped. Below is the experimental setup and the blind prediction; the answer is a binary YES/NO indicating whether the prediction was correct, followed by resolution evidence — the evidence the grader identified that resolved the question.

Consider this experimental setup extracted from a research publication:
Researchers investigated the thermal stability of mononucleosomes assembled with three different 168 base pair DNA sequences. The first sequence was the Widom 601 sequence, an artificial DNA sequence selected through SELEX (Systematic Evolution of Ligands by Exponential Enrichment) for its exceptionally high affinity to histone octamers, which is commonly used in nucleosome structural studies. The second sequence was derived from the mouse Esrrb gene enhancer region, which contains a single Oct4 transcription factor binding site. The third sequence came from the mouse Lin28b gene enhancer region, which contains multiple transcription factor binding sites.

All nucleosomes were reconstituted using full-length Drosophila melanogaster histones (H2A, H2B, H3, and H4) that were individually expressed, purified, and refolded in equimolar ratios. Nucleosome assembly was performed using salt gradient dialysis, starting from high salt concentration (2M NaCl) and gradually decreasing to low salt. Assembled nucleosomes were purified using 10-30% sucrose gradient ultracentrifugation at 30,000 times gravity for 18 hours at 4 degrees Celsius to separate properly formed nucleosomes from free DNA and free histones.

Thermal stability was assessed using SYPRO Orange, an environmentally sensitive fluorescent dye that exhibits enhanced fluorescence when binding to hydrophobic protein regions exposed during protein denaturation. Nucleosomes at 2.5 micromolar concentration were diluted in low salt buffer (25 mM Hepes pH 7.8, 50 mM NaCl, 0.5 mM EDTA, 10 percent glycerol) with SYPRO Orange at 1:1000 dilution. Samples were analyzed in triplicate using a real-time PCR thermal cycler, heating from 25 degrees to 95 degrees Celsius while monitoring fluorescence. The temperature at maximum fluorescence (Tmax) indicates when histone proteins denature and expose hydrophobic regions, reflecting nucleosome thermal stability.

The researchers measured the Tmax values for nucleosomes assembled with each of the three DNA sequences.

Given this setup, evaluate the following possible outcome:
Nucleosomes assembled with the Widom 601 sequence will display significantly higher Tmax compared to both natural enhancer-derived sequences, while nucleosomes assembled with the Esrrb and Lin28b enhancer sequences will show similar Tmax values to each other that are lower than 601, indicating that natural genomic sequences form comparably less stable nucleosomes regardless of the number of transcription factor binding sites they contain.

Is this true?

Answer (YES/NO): NO